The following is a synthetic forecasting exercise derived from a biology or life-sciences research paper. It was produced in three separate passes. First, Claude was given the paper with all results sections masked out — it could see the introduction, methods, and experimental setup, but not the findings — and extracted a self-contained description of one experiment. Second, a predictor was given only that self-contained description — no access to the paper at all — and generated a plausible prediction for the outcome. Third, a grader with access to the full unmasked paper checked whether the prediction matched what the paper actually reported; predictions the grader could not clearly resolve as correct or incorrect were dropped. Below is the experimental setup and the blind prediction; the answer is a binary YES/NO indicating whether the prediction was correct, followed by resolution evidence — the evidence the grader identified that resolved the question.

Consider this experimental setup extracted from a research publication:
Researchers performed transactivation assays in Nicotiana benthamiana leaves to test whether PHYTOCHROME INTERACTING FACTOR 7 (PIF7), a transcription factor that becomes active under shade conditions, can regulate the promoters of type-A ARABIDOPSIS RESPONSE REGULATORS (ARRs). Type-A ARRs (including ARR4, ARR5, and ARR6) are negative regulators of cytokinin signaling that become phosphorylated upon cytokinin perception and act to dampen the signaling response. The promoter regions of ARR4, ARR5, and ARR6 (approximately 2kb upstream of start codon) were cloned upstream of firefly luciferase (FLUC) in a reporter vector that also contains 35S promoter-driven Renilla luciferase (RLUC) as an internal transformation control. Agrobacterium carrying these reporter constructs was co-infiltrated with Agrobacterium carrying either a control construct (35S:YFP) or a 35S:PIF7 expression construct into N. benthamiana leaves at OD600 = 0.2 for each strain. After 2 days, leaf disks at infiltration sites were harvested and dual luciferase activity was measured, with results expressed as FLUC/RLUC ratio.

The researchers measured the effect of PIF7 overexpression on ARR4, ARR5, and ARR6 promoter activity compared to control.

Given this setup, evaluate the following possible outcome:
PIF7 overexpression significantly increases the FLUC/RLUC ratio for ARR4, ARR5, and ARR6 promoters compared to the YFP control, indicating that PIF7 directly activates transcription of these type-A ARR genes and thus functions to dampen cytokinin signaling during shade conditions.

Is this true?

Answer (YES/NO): NO